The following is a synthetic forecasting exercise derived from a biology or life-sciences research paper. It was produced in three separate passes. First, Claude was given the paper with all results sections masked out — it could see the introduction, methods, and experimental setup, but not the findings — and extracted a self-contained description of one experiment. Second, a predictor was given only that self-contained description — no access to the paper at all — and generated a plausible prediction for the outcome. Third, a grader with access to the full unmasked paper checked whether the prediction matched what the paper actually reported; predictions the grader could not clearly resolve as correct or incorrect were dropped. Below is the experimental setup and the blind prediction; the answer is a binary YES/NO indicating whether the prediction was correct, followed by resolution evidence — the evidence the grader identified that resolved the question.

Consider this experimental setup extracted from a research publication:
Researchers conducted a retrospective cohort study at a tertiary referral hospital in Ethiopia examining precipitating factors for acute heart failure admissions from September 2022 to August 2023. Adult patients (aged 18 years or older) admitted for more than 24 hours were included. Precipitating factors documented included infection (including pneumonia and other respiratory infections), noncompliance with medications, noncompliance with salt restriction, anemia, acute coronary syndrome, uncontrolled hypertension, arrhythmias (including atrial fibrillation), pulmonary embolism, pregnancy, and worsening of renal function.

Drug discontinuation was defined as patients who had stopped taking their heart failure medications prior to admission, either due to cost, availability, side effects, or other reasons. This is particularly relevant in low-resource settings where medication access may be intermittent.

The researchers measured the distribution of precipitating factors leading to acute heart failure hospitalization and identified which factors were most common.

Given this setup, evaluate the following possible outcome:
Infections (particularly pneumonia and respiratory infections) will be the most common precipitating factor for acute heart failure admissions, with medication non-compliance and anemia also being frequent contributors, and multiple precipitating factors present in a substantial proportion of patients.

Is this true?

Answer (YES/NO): NO